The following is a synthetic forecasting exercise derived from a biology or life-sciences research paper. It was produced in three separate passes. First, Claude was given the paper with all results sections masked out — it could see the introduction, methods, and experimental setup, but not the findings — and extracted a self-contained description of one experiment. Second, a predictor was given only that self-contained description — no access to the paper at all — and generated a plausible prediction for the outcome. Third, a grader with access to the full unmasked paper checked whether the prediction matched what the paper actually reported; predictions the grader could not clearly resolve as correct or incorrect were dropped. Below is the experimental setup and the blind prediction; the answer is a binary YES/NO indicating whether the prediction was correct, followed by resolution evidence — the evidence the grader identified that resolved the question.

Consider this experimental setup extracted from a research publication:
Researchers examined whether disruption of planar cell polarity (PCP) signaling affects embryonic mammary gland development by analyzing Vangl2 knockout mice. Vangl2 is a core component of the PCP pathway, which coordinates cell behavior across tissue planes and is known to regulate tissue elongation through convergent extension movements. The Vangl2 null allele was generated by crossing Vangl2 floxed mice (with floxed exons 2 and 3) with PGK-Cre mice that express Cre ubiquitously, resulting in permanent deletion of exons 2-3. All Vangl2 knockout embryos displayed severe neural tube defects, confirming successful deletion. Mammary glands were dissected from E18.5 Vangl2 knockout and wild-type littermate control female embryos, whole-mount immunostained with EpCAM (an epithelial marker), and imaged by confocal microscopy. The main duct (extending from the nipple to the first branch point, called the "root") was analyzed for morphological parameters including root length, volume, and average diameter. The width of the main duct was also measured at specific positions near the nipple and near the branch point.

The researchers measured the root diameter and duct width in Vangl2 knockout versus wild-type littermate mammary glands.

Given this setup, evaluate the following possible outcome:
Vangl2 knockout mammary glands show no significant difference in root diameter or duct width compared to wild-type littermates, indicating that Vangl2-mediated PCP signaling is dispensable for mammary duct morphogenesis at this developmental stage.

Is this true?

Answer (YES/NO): NO